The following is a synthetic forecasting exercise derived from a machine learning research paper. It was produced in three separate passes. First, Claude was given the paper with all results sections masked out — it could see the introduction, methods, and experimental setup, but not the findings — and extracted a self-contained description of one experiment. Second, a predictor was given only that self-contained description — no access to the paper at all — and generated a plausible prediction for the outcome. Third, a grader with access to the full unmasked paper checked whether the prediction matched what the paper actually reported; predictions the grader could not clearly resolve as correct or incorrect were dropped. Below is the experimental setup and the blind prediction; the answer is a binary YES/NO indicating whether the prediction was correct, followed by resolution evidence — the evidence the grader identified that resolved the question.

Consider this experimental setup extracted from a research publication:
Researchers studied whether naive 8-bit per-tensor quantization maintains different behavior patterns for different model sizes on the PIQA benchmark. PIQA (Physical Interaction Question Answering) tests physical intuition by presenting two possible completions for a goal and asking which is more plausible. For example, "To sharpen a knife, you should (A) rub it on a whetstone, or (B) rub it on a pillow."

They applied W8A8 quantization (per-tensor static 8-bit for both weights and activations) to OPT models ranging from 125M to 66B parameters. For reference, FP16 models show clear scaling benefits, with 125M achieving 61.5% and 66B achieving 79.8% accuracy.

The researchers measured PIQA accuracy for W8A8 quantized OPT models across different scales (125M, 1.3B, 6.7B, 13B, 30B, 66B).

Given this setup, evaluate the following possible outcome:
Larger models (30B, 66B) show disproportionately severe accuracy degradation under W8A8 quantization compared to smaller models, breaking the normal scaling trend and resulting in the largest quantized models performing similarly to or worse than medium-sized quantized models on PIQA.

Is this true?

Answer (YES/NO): YES